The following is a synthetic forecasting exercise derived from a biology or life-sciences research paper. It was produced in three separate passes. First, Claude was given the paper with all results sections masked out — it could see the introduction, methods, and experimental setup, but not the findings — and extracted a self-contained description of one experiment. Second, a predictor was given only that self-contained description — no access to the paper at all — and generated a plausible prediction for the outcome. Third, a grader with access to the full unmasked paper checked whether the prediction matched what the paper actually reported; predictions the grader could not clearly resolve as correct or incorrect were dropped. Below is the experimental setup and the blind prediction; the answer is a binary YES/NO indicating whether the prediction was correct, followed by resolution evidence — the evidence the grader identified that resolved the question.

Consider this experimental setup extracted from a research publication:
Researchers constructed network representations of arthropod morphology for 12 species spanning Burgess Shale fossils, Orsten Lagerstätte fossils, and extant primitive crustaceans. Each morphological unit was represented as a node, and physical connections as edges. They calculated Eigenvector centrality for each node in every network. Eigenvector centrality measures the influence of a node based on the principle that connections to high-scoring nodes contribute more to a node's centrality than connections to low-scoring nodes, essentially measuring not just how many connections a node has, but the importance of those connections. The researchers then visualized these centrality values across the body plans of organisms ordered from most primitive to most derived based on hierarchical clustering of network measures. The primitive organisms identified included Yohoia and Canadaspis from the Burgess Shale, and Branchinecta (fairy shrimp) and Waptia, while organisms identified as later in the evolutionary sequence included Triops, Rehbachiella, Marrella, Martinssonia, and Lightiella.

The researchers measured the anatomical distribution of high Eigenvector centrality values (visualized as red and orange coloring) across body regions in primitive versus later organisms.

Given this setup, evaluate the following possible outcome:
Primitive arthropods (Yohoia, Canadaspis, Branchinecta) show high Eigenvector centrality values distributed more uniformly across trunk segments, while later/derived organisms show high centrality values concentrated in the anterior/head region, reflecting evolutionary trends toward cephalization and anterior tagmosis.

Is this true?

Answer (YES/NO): YES